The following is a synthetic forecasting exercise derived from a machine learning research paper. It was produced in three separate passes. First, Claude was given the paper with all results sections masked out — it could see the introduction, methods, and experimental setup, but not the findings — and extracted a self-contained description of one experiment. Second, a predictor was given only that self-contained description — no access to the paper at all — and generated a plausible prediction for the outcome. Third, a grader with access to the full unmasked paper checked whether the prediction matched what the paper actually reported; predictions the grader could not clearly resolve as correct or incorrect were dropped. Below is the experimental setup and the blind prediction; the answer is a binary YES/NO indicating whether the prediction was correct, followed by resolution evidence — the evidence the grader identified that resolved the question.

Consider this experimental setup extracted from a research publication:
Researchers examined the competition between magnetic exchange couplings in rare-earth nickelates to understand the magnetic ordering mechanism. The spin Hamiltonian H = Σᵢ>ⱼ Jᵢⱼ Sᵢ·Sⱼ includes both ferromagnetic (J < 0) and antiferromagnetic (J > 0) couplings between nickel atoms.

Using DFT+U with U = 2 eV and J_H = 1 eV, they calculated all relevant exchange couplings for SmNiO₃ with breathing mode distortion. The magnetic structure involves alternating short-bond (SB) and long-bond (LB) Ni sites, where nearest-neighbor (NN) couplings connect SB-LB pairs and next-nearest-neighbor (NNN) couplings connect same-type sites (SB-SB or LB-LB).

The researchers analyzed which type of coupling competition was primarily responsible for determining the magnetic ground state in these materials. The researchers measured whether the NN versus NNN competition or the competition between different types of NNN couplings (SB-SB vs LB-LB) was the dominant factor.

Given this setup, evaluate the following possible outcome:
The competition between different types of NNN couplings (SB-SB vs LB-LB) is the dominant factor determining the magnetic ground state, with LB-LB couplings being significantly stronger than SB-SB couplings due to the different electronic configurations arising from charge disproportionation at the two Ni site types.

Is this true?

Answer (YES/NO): NO